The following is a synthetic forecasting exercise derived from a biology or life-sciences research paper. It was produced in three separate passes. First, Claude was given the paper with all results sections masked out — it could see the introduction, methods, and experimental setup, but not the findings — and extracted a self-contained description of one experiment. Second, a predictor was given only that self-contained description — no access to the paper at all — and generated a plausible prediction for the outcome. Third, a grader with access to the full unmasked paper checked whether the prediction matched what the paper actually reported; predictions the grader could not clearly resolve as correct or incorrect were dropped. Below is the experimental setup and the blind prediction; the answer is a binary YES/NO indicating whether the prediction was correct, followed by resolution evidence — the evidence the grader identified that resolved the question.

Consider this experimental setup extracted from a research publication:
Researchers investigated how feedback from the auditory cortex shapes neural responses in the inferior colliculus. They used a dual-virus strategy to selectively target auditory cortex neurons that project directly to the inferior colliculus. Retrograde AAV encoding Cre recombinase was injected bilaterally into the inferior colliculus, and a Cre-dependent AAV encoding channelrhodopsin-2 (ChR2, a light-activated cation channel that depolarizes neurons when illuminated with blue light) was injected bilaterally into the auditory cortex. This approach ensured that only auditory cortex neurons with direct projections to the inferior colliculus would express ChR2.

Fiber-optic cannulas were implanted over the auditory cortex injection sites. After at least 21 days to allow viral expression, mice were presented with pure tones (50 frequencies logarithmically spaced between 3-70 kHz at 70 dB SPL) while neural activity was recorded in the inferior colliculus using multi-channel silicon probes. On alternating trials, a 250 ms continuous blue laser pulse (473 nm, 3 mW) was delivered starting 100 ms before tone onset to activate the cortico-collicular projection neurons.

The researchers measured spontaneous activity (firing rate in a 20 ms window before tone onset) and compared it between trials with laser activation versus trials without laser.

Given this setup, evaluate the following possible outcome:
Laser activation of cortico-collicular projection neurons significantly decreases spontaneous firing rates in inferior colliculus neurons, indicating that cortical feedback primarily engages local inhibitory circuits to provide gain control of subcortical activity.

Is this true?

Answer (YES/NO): NO